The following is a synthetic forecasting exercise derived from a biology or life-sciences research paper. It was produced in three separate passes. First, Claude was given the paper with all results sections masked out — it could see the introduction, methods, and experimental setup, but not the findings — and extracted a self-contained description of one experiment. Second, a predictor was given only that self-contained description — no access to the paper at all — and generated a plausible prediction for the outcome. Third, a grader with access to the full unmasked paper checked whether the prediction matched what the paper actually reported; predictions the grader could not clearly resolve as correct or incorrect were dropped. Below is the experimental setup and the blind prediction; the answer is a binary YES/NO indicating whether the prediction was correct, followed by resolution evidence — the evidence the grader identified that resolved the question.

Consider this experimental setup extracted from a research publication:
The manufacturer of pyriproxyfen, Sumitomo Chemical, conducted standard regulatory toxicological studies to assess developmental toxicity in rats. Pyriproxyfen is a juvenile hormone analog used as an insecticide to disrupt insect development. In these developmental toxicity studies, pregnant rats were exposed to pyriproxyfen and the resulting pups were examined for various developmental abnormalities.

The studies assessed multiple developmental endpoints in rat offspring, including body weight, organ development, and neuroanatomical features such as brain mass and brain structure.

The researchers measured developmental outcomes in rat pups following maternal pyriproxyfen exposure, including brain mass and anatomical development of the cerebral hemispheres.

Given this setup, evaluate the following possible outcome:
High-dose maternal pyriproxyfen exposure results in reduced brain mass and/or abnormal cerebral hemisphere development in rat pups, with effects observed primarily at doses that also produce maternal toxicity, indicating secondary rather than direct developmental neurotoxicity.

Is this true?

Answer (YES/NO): NO